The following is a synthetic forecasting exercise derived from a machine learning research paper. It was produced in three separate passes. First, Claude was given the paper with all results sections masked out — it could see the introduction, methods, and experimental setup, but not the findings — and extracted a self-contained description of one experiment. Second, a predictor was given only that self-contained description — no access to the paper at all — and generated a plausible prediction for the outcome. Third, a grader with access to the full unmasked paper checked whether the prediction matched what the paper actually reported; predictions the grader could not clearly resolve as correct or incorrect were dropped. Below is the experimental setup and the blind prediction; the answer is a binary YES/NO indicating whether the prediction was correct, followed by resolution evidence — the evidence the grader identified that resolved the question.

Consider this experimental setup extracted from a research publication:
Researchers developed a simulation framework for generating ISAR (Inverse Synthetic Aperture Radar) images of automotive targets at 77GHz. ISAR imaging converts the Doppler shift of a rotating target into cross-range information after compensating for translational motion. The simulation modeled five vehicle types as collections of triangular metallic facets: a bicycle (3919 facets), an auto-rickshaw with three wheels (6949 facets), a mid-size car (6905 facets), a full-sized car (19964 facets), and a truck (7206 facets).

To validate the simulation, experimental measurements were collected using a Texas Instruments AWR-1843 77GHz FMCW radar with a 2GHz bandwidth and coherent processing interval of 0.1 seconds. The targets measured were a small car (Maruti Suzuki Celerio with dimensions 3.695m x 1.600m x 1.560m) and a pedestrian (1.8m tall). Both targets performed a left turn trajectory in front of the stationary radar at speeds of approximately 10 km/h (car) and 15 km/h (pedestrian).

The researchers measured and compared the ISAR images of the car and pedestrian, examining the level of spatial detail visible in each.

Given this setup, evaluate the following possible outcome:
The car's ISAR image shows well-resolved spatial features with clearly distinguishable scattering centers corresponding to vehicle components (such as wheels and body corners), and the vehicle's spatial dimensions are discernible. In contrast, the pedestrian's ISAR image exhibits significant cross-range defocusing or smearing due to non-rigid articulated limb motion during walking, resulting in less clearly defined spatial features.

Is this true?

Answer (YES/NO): NO